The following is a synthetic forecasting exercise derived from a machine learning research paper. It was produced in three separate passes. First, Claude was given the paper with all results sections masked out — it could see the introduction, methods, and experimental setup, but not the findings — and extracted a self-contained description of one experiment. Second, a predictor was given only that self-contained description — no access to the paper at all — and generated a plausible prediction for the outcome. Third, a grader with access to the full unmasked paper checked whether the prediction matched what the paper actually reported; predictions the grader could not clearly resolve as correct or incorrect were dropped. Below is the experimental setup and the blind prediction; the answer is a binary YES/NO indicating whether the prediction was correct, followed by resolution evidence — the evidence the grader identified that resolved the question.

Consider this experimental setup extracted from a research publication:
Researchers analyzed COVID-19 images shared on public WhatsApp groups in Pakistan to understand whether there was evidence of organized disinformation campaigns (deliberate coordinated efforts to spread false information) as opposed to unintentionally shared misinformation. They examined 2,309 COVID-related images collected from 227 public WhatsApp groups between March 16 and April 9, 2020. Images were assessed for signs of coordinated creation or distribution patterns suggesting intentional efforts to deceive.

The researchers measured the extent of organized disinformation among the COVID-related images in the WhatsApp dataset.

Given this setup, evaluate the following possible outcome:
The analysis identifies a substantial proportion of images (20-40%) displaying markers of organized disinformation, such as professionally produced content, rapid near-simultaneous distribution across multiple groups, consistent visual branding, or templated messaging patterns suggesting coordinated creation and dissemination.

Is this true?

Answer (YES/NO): NO